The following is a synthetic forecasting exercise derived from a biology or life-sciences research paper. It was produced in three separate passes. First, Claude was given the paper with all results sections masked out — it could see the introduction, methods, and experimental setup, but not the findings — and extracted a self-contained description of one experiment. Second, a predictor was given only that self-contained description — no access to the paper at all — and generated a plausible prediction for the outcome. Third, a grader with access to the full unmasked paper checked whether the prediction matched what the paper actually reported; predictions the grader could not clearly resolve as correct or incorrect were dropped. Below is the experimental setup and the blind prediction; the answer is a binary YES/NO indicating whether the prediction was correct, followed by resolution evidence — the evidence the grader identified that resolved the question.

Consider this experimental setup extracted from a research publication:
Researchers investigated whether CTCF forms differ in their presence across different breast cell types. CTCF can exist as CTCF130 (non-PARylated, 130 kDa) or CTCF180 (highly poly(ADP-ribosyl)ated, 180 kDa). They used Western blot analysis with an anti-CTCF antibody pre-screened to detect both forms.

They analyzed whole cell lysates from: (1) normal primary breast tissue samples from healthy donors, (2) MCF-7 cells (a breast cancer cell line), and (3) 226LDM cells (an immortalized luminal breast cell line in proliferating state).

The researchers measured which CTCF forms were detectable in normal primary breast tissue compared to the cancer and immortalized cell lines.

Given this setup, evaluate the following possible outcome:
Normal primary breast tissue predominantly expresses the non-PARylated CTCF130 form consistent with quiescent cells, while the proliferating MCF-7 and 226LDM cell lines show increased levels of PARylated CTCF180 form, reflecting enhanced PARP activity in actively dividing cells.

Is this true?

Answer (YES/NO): NO